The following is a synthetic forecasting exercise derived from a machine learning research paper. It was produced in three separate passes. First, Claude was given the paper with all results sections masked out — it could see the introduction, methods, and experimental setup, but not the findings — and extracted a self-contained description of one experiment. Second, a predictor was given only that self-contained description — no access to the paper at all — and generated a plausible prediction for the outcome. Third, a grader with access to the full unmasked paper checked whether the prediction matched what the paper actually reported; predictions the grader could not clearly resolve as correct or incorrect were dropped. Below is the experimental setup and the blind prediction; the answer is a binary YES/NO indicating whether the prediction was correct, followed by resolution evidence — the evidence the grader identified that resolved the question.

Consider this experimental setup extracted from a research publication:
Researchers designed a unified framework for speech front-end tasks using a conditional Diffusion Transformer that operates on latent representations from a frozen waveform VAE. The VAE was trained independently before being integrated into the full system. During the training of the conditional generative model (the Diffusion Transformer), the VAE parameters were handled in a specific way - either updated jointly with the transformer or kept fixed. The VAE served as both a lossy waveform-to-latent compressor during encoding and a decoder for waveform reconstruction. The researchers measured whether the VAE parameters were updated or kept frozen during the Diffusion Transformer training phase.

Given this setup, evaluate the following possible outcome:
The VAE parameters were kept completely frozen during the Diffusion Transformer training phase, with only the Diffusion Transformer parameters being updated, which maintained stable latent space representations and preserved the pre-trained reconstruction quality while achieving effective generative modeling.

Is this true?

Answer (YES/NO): YES